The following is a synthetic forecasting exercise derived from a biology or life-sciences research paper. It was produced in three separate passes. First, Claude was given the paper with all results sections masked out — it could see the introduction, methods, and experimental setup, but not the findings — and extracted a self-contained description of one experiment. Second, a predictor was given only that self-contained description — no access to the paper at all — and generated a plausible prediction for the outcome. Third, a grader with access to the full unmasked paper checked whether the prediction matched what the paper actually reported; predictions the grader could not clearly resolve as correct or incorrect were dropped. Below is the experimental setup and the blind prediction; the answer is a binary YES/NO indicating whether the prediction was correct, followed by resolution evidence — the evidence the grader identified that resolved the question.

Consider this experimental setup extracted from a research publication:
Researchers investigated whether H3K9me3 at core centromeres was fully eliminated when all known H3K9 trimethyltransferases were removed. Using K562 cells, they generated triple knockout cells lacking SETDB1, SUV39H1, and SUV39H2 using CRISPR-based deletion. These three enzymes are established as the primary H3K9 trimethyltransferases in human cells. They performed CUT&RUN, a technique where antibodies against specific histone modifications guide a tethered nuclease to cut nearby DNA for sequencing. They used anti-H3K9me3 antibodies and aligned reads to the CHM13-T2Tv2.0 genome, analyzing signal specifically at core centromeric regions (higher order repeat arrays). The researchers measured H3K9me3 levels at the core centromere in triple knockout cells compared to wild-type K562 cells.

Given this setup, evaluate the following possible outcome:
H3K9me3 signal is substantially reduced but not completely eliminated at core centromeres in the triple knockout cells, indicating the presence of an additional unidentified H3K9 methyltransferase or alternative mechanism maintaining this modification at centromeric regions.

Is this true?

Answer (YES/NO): NO